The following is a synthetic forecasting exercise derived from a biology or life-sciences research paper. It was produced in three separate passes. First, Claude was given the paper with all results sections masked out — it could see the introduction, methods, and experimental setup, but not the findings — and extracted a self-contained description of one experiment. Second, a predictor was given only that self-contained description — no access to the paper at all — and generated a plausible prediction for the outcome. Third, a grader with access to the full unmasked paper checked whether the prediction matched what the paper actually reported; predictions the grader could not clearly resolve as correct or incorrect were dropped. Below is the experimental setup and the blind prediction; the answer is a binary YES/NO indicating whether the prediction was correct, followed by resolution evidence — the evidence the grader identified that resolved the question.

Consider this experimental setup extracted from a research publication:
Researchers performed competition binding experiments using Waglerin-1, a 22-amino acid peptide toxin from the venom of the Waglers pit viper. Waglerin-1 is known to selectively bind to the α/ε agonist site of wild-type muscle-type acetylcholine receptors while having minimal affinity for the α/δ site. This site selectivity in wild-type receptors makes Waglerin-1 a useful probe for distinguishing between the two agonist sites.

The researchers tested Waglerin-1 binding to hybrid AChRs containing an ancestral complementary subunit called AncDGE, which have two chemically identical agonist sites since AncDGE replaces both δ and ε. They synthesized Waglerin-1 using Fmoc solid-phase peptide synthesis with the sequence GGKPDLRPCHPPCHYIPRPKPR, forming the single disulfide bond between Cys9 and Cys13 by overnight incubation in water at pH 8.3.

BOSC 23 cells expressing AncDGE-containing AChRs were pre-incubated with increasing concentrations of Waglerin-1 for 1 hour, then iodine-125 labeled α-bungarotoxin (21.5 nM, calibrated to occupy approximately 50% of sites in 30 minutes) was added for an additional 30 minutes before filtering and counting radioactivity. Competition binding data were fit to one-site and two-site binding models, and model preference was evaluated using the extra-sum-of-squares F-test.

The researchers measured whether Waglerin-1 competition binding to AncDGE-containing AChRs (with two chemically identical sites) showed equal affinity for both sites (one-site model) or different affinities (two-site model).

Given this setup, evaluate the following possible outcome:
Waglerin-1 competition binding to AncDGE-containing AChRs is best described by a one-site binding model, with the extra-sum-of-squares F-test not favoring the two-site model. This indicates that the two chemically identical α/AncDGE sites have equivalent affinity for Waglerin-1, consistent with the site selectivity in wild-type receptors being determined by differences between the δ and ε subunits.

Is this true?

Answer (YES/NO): YES